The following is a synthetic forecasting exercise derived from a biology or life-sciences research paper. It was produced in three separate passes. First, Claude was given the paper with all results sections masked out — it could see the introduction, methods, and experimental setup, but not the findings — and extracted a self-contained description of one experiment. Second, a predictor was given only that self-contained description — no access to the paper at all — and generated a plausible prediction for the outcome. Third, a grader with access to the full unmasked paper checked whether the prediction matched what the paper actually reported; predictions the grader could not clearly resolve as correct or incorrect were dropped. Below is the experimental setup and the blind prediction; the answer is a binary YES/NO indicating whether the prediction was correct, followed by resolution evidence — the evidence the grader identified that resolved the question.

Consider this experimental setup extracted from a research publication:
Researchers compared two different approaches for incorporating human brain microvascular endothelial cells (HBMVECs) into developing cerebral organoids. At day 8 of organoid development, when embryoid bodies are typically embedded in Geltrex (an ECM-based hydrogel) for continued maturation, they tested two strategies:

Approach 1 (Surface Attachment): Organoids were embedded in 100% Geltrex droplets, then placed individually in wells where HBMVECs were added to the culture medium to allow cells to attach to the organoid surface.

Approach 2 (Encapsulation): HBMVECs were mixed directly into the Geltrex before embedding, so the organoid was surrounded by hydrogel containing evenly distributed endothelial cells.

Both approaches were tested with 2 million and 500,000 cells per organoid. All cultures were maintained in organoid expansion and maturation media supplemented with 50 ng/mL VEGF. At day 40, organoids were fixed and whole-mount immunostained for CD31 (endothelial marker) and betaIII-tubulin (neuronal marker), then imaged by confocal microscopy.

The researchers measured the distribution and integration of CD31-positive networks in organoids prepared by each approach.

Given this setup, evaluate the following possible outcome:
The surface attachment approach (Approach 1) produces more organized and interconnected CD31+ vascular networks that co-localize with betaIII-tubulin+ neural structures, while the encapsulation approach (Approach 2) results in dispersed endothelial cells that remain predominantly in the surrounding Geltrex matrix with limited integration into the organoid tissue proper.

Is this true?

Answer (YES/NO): NO